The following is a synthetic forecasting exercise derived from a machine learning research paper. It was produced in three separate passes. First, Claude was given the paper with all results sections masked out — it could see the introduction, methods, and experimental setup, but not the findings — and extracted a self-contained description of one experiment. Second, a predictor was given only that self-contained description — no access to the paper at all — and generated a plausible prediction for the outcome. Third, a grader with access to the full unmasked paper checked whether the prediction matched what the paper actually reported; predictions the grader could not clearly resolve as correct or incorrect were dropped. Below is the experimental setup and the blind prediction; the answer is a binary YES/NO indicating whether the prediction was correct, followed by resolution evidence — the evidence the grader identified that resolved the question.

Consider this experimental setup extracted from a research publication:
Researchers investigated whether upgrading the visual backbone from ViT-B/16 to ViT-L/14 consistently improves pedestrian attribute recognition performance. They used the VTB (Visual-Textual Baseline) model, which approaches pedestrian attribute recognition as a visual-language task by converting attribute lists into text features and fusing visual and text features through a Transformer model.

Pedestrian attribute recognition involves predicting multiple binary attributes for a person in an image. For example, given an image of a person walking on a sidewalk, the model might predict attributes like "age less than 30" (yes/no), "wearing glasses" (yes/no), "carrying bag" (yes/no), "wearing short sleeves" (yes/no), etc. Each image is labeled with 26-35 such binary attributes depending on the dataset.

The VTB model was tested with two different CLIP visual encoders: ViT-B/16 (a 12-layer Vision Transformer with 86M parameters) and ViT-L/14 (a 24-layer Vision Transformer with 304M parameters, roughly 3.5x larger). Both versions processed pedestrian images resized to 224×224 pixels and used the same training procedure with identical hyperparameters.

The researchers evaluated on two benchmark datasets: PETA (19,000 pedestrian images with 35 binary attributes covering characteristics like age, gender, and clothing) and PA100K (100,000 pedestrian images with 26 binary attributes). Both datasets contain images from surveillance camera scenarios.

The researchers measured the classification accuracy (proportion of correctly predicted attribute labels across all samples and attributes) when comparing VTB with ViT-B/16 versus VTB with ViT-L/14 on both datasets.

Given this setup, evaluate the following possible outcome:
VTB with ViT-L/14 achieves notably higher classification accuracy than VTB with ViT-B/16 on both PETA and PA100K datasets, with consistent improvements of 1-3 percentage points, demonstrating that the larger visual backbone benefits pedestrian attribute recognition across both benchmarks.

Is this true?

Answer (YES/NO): NO